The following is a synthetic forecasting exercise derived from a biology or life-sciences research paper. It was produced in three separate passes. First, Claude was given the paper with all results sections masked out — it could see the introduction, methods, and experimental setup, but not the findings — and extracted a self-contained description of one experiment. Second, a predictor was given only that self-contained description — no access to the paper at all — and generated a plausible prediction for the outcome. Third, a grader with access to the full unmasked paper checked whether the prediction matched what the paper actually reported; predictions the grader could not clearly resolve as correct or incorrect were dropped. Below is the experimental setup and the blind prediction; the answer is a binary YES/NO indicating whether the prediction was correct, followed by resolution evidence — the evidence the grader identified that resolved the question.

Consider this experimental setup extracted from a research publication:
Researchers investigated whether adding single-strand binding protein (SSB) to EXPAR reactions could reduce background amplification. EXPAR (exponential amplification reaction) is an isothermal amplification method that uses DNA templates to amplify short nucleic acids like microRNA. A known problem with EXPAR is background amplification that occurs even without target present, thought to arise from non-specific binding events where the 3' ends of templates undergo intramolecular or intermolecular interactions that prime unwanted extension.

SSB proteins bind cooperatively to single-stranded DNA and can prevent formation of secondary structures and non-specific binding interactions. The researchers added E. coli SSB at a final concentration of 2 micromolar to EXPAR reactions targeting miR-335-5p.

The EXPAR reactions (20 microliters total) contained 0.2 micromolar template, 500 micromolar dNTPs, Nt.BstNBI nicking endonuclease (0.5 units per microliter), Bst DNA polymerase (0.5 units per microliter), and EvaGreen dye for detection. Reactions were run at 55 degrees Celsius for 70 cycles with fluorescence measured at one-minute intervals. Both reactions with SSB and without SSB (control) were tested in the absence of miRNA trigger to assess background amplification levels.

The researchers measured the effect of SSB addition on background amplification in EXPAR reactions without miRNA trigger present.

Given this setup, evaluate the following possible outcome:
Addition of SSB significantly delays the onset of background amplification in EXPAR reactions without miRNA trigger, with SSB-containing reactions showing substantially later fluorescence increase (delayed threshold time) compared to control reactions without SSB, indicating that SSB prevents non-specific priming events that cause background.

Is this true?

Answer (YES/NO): YES